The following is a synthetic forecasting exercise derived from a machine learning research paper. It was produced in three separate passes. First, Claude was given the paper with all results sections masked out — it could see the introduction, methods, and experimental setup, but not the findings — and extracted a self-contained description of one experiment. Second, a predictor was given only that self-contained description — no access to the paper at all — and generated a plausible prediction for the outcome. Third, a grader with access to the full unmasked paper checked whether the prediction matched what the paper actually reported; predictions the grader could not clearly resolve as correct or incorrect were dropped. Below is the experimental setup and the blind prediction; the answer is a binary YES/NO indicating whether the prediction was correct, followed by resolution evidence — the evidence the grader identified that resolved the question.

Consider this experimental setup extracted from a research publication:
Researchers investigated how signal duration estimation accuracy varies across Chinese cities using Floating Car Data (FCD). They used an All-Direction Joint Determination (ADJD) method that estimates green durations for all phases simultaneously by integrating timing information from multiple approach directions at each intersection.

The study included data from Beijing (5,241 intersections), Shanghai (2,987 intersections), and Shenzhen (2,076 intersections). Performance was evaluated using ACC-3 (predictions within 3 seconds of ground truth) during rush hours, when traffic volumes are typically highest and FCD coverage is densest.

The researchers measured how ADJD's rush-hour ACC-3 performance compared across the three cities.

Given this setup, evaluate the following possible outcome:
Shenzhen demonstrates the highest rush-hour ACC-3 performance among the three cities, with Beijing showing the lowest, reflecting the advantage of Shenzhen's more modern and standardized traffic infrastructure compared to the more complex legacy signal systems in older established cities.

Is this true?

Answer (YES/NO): NO